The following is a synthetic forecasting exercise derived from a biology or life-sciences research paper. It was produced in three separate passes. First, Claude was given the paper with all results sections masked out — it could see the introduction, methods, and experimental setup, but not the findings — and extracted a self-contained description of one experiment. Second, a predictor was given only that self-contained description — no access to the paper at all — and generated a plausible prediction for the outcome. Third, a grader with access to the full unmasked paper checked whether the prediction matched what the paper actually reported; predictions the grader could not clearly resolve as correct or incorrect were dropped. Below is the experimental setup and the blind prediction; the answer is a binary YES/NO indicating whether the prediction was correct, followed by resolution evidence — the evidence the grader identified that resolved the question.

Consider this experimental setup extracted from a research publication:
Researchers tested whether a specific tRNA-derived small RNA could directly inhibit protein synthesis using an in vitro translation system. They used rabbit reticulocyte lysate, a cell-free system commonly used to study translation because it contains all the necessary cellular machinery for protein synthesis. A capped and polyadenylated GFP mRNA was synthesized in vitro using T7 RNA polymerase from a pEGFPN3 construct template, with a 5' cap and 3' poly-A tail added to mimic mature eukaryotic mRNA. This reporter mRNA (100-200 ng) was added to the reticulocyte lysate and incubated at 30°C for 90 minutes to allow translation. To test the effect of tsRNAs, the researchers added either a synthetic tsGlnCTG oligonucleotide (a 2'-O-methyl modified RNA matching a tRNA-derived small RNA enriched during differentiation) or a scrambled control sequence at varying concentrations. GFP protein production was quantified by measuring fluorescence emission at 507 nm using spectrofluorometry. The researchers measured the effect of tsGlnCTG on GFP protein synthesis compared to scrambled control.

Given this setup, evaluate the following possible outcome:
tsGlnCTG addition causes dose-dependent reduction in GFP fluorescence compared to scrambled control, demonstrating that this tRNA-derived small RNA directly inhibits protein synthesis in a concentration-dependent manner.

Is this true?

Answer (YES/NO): YES